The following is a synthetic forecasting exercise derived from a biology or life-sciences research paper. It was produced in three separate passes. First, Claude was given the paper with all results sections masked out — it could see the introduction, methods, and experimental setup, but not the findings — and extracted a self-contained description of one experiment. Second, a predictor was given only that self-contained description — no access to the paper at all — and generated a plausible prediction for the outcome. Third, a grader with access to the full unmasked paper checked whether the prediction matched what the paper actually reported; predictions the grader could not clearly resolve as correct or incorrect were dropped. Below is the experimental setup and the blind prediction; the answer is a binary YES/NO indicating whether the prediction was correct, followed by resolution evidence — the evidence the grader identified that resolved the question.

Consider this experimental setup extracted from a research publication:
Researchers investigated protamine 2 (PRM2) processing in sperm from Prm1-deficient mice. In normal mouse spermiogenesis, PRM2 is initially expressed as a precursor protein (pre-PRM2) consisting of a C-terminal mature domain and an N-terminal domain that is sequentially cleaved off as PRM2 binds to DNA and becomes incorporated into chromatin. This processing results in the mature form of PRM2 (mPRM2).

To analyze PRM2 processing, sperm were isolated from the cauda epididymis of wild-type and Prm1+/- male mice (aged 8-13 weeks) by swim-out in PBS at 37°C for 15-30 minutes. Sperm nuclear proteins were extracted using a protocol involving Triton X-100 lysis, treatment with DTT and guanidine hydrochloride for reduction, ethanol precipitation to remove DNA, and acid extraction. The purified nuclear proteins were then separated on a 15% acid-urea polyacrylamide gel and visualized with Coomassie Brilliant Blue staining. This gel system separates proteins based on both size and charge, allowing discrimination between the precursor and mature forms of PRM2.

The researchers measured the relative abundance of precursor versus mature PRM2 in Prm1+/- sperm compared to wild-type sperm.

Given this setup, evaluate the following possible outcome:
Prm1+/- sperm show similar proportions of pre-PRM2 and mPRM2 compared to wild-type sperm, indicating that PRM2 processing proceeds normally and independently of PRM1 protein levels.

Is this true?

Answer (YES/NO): NO